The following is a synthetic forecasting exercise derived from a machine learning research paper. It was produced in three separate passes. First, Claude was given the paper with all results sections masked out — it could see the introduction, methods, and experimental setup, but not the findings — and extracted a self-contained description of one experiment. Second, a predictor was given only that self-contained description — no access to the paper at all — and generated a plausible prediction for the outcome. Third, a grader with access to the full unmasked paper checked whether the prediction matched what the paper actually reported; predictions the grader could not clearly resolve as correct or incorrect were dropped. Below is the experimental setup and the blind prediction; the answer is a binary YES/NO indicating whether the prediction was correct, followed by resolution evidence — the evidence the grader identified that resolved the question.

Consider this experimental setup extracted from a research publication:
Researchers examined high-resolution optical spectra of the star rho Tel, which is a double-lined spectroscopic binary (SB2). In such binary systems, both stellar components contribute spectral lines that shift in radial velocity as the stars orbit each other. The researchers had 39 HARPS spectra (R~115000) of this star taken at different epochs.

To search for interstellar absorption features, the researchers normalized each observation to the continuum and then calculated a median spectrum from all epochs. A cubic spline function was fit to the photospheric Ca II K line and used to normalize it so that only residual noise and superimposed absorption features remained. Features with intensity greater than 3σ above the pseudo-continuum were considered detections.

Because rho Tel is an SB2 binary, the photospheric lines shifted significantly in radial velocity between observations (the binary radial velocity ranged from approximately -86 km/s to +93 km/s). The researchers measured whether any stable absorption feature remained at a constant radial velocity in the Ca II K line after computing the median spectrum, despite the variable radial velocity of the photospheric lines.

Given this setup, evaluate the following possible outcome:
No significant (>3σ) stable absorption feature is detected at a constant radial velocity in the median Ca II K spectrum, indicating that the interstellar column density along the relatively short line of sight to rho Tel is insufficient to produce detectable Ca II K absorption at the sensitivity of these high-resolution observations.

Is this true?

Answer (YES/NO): NO